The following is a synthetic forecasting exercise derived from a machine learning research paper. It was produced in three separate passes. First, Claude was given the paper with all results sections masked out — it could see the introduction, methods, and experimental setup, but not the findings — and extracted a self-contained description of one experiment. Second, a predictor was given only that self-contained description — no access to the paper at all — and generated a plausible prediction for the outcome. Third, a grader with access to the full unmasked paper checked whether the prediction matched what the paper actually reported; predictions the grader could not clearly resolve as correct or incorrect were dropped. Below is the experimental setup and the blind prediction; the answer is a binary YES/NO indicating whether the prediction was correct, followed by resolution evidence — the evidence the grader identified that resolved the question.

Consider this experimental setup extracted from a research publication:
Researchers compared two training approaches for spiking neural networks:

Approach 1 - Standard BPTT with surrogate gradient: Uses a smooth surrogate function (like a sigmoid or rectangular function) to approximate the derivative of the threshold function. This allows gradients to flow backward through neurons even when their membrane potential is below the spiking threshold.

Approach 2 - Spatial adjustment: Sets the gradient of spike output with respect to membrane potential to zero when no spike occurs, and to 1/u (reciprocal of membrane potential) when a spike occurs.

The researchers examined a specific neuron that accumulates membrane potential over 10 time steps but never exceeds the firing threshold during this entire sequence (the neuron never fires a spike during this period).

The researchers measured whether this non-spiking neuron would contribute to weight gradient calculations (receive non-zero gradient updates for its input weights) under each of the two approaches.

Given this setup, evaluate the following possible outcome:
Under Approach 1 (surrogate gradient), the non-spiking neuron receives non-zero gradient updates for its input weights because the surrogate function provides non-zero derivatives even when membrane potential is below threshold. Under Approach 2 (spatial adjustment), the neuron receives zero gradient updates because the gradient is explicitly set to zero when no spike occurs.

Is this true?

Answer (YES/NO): YES